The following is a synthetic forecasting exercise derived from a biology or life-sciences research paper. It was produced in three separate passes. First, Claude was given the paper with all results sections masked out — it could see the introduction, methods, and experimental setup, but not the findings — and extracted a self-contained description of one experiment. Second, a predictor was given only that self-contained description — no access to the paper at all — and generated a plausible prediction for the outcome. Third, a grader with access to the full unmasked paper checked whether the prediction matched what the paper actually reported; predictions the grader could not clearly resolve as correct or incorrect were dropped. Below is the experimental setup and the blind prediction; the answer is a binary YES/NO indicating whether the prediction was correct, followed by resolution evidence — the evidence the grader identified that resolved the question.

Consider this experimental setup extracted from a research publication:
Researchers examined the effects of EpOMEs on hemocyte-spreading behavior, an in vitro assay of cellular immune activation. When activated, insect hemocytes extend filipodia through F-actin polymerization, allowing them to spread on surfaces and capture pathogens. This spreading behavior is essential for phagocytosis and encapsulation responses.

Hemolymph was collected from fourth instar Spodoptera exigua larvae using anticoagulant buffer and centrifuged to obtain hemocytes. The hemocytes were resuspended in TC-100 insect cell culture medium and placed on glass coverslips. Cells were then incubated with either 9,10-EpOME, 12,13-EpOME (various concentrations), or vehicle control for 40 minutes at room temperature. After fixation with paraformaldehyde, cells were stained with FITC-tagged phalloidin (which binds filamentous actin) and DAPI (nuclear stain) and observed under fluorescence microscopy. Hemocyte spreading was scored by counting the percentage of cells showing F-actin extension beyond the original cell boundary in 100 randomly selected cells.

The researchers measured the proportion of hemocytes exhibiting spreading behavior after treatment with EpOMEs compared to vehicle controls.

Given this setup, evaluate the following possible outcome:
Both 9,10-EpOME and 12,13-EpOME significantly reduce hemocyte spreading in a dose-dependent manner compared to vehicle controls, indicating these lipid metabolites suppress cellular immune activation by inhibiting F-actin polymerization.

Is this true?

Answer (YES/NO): YES